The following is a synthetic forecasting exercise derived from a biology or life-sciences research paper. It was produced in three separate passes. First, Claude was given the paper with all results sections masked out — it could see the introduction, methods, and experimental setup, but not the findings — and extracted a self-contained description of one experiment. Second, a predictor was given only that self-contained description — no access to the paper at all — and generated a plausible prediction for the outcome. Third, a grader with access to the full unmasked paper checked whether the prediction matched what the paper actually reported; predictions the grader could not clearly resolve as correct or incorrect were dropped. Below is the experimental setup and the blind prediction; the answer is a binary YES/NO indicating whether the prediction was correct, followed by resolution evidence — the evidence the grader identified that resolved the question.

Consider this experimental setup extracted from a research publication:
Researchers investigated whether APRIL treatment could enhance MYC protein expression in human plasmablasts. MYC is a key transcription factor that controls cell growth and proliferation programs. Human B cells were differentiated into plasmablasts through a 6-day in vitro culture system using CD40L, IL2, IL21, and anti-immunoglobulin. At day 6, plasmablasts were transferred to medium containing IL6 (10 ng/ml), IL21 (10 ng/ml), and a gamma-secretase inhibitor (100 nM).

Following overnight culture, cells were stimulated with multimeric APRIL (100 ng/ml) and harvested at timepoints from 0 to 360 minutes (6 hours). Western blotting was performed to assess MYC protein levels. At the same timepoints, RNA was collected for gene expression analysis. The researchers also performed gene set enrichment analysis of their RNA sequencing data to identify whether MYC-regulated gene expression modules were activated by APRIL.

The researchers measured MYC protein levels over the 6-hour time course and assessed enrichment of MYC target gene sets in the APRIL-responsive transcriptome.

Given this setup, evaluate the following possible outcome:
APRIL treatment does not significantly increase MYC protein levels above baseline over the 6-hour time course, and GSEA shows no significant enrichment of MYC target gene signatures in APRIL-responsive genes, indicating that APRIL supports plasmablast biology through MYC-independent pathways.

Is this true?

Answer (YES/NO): NO